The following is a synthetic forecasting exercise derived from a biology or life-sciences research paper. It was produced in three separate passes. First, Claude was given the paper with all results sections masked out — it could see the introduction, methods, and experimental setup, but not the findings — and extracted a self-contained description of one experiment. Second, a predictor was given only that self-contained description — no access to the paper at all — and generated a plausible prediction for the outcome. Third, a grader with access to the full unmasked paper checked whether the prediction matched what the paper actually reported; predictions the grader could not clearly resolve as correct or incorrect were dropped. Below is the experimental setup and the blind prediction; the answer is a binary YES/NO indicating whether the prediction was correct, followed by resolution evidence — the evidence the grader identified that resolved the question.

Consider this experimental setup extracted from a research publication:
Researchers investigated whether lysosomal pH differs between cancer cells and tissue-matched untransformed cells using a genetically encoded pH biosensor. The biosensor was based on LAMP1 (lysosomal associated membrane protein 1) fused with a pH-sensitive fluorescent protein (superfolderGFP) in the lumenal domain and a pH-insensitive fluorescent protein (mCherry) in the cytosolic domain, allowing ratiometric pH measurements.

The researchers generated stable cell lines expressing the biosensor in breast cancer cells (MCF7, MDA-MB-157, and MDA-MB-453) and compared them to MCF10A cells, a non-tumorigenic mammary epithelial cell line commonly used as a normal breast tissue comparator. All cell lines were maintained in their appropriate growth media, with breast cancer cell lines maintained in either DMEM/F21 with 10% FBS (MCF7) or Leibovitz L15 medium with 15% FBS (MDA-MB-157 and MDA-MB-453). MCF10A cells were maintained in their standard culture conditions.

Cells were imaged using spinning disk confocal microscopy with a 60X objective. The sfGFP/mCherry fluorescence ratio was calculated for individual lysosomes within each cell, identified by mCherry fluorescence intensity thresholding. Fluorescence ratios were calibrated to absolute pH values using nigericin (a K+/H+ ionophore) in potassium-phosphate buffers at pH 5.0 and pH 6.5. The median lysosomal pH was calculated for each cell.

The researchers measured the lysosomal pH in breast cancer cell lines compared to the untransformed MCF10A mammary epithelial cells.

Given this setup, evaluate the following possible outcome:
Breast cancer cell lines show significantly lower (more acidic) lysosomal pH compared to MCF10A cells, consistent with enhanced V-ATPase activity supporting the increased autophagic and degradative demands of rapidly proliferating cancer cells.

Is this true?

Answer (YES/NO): NO